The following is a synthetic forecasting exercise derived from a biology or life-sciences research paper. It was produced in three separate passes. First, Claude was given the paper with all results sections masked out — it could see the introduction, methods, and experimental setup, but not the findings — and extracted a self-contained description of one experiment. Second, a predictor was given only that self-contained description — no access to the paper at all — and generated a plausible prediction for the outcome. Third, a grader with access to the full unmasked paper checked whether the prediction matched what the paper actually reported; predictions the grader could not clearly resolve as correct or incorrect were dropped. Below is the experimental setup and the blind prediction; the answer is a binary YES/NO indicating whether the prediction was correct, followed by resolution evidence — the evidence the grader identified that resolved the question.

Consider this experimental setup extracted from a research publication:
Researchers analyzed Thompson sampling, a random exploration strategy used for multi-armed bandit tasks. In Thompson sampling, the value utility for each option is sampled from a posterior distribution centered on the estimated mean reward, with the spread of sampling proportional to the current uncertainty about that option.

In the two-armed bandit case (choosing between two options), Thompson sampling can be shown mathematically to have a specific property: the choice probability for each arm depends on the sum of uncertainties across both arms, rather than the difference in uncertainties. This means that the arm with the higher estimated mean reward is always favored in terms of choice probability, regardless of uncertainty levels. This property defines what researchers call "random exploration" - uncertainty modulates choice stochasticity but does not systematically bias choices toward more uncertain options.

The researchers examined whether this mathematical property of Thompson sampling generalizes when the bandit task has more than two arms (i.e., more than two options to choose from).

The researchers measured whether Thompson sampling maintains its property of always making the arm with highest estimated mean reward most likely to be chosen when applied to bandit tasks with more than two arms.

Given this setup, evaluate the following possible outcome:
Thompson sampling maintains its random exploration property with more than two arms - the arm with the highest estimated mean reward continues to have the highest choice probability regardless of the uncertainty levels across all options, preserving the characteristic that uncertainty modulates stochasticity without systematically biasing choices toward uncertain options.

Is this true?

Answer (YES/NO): NO